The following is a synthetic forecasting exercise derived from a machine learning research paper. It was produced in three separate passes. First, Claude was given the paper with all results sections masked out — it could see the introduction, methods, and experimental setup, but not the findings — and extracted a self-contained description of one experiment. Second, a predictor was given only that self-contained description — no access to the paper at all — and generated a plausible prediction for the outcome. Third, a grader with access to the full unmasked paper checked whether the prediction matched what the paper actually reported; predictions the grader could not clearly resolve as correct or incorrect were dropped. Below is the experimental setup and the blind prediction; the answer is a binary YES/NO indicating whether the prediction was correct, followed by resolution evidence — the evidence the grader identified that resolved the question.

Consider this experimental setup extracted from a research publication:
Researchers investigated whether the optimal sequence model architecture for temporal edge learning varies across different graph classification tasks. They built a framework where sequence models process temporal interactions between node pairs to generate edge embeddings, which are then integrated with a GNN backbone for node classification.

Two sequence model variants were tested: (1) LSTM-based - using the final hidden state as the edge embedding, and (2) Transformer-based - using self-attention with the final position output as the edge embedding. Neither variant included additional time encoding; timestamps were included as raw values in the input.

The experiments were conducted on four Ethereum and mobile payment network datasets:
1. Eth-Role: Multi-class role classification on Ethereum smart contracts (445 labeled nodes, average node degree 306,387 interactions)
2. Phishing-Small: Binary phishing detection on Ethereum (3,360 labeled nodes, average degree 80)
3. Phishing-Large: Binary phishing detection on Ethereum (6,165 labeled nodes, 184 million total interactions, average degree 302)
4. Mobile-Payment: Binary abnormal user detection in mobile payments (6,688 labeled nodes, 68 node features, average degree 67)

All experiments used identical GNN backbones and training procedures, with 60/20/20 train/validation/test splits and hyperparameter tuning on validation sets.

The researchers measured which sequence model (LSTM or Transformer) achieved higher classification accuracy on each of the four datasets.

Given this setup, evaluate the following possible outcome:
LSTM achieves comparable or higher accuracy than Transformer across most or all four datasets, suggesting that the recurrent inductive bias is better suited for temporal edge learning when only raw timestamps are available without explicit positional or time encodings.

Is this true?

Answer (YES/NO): YES